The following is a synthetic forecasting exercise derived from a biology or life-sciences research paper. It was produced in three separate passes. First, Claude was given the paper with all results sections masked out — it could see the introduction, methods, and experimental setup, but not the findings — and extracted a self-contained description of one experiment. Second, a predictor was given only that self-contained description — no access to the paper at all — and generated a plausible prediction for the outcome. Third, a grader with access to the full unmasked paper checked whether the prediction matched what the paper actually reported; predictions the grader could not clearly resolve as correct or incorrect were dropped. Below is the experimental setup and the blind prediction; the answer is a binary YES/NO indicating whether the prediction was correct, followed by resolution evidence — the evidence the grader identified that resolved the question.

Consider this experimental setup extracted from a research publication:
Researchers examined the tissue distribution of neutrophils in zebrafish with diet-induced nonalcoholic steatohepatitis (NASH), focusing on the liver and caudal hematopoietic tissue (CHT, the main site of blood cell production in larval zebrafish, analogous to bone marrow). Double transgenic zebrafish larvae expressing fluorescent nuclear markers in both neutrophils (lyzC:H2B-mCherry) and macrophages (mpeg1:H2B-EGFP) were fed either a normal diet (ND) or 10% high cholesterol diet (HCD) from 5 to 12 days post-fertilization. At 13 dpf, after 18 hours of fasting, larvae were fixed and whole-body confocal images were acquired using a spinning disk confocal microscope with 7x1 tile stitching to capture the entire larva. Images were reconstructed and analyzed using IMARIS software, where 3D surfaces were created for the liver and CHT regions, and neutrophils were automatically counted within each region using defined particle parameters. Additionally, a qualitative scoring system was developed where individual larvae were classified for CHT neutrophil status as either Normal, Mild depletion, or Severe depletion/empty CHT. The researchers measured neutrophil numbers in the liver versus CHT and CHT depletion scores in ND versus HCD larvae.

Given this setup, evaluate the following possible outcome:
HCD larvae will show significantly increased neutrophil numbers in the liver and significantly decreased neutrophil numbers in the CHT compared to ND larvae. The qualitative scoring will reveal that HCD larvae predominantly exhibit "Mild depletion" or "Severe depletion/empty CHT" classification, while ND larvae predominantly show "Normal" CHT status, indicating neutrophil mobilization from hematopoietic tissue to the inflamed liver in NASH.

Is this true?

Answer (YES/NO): YES